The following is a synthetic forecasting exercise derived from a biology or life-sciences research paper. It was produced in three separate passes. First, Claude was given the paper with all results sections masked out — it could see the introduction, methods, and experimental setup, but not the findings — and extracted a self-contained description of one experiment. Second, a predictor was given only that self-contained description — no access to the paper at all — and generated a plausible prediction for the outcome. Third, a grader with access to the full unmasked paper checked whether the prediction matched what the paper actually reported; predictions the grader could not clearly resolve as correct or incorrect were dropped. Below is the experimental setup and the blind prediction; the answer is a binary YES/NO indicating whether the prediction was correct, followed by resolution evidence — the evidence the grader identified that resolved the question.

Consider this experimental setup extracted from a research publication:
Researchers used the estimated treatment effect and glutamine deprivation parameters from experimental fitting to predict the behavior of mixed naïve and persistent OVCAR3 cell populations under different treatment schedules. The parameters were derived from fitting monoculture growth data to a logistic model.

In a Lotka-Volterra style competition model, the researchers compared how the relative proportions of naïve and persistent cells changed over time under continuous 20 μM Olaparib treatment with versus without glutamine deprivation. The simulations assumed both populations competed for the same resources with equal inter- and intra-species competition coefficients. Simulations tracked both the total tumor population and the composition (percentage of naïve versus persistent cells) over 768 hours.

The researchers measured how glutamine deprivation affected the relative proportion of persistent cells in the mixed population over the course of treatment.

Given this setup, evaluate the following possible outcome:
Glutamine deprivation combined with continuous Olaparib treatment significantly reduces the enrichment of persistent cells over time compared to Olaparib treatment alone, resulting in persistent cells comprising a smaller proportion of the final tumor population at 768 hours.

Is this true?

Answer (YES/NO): NO